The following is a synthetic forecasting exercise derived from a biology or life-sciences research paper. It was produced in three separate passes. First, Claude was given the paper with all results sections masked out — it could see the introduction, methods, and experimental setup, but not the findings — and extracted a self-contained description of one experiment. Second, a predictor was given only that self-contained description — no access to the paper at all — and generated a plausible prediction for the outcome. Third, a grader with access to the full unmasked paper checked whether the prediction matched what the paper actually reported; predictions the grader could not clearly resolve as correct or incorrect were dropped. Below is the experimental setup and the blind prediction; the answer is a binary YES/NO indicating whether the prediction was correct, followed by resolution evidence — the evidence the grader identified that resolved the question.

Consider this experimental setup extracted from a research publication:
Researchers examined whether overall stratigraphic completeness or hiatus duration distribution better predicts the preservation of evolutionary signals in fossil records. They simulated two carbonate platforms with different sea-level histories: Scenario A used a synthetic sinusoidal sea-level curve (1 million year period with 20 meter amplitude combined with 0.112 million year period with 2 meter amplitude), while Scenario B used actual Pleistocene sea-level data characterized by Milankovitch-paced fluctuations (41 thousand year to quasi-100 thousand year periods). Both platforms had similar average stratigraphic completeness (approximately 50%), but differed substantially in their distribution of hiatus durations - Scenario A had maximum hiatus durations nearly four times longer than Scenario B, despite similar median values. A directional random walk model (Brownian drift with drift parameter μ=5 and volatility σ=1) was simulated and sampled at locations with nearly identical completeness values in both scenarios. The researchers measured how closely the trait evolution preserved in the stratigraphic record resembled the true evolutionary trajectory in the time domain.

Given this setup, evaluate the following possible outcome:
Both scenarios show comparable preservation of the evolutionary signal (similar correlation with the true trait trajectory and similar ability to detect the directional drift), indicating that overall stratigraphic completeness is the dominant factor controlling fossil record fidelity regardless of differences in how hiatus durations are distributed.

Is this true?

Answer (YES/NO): NO